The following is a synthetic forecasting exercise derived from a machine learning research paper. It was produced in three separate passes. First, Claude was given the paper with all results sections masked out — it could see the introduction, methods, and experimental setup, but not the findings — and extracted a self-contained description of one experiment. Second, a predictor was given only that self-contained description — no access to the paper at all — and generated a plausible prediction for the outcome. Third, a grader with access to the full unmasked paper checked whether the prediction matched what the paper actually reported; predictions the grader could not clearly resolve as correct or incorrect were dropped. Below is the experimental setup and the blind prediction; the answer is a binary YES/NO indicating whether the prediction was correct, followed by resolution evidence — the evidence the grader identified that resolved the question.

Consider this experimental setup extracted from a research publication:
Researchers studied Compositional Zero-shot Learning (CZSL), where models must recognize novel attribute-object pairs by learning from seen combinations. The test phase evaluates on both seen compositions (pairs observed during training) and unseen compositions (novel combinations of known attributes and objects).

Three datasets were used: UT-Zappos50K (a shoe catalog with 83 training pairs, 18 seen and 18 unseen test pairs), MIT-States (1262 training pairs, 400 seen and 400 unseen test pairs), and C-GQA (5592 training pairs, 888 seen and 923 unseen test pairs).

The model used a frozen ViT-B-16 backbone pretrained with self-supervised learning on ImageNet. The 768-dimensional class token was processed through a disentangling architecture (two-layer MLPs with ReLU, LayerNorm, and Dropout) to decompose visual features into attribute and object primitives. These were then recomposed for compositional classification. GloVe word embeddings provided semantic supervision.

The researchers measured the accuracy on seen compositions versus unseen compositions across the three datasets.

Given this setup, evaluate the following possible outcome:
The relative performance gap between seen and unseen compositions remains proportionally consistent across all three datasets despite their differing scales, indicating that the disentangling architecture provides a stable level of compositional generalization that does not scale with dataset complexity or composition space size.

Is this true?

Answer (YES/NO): NO